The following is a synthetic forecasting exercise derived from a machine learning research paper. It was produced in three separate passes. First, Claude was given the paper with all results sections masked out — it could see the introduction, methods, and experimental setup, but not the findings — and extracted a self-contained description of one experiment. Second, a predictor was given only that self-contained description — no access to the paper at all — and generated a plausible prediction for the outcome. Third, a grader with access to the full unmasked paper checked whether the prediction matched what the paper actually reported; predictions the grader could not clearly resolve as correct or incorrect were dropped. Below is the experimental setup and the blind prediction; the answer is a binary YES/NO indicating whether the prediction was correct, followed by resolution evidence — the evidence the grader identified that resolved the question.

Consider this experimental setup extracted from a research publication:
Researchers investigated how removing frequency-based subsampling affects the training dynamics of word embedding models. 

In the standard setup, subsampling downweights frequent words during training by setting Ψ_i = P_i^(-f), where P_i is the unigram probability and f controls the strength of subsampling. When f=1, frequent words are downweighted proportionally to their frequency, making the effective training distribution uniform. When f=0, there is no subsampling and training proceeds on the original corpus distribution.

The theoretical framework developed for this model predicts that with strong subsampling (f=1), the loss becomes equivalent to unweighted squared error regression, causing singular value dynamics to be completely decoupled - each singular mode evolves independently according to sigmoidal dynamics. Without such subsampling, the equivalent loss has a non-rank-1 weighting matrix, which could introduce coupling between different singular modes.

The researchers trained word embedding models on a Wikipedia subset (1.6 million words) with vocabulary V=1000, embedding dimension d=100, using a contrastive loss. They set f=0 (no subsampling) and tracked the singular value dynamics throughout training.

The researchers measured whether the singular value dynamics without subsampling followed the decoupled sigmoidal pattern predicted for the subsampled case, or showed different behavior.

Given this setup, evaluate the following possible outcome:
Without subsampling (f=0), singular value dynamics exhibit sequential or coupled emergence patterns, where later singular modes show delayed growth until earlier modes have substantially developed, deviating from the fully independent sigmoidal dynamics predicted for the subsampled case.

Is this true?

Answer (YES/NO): YES